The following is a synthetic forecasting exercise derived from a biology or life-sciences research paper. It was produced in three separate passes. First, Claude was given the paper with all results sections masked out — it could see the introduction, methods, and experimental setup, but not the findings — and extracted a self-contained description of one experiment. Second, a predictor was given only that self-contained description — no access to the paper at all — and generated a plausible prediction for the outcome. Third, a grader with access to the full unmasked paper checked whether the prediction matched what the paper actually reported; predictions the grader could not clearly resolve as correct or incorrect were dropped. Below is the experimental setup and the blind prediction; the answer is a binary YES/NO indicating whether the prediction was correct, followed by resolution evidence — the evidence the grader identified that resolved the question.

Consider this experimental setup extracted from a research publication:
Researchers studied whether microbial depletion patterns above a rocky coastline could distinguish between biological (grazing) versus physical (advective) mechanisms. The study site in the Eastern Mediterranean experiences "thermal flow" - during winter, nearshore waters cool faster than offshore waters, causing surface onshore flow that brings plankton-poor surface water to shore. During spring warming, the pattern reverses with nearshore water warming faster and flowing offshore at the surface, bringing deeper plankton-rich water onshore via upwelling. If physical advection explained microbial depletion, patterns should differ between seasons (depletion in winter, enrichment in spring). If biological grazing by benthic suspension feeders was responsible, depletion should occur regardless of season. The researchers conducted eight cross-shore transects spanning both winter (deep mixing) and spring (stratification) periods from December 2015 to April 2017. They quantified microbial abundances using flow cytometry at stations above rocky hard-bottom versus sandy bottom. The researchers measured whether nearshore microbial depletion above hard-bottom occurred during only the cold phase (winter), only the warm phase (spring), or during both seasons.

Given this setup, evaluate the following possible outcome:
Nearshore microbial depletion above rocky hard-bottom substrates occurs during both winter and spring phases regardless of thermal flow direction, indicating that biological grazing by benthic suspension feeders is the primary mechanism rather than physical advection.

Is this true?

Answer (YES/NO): YES